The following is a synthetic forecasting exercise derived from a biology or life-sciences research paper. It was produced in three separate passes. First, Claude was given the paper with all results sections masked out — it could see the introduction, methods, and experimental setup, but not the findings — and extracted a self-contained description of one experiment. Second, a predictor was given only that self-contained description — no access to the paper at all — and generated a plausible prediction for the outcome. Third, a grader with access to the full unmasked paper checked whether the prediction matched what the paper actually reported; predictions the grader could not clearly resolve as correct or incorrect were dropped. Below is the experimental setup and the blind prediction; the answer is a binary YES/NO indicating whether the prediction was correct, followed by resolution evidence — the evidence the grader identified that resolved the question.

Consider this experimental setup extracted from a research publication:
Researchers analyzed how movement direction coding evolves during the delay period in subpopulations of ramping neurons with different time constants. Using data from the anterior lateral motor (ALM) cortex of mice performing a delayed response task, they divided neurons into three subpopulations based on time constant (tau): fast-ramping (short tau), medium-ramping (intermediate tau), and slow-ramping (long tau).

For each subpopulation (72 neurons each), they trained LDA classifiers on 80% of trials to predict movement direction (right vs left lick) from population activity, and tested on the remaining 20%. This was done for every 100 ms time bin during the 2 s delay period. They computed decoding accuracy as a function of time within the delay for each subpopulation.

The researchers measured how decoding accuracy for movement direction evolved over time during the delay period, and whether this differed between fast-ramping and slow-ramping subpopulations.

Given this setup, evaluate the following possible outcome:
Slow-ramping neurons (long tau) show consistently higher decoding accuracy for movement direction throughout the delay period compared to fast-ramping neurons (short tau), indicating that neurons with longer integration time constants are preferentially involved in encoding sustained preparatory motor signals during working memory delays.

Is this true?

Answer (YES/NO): NO